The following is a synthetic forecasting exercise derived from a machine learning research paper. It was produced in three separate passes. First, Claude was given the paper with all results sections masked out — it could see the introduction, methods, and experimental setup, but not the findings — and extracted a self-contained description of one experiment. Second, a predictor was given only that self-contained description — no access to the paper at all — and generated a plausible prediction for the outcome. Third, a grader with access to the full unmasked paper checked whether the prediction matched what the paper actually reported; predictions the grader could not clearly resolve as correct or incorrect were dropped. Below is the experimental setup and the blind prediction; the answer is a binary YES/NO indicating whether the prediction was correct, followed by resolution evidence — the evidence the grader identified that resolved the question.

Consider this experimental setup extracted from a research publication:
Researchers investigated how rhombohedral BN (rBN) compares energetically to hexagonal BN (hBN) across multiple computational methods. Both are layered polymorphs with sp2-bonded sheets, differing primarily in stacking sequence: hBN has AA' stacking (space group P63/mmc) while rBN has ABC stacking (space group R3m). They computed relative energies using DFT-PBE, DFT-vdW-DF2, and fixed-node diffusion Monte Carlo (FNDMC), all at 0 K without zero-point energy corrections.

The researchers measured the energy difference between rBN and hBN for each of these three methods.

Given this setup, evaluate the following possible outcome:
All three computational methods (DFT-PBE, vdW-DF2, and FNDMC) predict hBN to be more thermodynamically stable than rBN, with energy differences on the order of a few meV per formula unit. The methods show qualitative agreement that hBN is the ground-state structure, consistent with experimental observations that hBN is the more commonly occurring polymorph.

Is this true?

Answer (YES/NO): NO